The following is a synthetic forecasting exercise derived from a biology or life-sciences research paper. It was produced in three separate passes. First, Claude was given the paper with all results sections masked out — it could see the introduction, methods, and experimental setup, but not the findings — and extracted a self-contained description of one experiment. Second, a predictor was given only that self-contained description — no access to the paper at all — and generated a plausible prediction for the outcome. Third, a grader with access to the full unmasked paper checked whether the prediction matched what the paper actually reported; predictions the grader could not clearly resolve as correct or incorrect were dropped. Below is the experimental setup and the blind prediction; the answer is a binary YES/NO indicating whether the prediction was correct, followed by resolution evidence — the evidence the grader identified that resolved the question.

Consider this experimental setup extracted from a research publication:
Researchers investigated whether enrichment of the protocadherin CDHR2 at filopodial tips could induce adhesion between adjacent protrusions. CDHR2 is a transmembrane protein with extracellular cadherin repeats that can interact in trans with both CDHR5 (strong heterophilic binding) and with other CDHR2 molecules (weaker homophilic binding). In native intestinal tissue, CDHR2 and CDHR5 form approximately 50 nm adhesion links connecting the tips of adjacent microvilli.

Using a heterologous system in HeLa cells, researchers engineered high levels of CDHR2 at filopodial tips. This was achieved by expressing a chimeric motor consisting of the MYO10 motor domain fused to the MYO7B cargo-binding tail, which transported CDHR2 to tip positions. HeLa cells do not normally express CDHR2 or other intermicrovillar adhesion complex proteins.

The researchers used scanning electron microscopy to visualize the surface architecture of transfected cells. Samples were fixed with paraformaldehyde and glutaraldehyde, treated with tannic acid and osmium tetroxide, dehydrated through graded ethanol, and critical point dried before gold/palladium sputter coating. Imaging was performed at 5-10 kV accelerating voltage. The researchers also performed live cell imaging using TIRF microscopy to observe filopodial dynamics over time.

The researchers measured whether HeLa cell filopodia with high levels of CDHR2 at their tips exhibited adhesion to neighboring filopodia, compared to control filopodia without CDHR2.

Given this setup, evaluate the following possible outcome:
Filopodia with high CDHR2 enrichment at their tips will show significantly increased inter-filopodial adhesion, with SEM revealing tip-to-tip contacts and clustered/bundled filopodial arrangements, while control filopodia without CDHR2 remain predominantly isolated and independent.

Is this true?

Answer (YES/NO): YES